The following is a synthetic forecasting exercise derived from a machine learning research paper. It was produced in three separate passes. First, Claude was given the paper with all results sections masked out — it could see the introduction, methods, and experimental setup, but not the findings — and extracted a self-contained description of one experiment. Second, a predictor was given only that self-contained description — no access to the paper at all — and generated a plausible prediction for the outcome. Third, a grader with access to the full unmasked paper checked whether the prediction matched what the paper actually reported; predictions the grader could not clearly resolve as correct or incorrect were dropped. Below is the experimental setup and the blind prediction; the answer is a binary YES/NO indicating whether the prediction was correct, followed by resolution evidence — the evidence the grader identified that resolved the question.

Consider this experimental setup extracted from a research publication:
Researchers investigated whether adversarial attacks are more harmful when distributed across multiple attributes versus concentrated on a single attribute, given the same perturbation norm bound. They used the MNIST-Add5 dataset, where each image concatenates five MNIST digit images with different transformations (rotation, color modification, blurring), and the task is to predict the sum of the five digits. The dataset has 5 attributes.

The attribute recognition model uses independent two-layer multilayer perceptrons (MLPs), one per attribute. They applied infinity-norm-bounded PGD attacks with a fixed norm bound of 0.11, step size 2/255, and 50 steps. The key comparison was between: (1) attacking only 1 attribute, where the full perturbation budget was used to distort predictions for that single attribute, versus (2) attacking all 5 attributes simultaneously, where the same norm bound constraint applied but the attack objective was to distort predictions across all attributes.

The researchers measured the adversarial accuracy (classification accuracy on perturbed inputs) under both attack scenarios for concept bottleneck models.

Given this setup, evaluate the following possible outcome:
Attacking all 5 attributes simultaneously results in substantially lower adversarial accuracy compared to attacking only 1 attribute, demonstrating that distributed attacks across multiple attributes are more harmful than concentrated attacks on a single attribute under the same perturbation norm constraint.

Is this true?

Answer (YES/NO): YES